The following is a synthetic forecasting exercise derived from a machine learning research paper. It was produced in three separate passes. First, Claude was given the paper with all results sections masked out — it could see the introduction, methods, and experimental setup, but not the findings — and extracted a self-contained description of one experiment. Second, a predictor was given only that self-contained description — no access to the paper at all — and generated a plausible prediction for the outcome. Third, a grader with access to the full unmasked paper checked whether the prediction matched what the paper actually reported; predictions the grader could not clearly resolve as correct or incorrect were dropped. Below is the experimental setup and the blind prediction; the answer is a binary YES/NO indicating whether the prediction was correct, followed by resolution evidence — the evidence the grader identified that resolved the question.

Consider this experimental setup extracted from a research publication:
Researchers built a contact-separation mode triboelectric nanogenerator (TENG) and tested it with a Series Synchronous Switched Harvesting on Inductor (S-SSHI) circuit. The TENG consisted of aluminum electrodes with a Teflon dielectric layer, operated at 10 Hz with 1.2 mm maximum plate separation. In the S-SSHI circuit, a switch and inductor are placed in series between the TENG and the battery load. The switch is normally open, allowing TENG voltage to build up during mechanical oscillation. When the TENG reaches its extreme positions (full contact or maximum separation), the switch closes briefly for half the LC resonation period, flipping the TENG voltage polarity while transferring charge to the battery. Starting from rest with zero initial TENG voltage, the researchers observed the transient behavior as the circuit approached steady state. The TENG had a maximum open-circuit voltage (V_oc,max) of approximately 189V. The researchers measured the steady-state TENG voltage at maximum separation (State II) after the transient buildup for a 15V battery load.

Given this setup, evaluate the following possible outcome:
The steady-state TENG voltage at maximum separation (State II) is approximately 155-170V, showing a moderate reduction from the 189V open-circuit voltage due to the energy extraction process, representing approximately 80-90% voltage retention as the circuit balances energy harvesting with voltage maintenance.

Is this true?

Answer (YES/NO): NO